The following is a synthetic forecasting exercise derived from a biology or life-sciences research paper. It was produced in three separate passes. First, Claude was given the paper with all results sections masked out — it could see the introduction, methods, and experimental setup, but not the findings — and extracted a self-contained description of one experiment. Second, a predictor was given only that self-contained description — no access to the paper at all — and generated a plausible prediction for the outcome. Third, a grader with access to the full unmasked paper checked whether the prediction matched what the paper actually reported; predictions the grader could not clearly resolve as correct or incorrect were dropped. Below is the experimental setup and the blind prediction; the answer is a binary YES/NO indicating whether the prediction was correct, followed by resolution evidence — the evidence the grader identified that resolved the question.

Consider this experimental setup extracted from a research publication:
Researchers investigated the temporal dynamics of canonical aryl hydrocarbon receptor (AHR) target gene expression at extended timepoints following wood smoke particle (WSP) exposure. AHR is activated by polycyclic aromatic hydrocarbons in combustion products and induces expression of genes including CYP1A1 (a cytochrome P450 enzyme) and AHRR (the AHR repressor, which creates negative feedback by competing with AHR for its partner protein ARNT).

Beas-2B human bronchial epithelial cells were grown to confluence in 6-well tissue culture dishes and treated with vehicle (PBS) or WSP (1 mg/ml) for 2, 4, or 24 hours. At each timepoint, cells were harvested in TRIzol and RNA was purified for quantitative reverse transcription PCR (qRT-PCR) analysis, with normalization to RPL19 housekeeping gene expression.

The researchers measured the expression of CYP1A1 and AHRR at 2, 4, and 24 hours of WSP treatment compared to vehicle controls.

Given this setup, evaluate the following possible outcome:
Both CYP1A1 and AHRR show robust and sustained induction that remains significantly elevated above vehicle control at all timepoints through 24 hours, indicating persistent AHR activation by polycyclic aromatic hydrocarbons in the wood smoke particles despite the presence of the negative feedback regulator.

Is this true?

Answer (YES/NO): NO